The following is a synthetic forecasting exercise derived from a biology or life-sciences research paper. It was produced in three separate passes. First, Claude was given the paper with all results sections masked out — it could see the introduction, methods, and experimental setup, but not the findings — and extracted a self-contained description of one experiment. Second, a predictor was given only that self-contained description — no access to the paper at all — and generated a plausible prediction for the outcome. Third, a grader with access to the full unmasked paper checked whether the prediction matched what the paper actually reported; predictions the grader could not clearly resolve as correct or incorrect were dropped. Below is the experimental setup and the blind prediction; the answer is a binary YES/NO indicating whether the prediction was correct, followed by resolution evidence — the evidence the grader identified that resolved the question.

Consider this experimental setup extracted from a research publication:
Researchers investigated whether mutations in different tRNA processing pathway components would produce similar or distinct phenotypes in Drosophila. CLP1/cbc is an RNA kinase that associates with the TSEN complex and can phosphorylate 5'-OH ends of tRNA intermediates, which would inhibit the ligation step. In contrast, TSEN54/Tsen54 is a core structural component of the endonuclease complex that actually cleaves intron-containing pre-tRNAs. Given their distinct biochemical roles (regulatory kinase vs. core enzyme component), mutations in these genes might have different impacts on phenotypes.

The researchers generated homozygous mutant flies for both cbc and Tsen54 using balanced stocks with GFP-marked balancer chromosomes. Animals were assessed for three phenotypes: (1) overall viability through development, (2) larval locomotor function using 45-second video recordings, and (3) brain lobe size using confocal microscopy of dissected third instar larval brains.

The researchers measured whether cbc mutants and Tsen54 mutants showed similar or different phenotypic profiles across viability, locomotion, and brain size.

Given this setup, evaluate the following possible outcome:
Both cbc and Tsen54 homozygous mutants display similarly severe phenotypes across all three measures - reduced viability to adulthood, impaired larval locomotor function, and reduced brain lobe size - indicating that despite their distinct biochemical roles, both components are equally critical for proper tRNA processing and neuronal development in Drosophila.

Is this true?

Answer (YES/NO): NO